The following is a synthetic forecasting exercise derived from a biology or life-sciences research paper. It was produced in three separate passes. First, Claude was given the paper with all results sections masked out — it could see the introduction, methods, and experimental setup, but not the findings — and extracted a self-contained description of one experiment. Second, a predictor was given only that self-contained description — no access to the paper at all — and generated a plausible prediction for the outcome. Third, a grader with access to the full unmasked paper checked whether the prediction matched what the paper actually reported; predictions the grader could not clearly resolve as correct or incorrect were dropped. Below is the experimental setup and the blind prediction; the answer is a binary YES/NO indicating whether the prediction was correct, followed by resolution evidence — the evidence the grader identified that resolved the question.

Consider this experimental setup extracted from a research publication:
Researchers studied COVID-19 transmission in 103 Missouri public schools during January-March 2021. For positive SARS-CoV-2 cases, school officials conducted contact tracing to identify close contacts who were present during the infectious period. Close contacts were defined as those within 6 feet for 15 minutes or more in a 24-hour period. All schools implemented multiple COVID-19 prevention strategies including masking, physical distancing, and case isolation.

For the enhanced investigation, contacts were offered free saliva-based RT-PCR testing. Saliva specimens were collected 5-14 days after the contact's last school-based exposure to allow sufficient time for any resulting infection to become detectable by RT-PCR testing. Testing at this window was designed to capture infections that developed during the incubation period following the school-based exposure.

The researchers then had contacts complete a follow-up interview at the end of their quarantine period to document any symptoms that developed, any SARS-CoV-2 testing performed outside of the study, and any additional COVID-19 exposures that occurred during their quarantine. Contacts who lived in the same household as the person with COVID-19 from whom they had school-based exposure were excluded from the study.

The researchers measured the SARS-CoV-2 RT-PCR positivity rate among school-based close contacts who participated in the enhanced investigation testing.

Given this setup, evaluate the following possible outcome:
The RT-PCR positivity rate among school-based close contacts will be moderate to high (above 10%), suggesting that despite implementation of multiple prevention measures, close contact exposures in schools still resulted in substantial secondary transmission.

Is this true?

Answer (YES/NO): NO